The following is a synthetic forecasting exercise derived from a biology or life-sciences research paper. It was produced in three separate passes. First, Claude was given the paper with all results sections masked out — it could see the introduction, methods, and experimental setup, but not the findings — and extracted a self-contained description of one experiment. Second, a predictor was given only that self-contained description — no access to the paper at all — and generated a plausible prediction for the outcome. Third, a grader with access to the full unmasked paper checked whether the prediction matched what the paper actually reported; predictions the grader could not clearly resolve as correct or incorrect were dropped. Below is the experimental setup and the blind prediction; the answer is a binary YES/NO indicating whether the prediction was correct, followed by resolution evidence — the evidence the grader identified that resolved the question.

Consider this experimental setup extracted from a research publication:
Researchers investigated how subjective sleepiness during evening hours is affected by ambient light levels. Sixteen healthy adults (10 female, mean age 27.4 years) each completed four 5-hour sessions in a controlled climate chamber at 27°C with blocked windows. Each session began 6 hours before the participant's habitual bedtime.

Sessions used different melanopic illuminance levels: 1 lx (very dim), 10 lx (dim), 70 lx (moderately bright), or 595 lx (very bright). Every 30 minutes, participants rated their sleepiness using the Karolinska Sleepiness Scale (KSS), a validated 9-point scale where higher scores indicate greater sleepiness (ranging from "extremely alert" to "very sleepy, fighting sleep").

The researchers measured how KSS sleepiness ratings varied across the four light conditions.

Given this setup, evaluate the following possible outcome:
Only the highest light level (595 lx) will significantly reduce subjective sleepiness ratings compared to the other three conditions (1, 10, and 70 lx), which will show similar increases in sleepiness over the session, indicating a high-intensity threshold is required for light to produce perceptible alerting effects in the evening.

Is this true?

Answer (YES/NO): NO